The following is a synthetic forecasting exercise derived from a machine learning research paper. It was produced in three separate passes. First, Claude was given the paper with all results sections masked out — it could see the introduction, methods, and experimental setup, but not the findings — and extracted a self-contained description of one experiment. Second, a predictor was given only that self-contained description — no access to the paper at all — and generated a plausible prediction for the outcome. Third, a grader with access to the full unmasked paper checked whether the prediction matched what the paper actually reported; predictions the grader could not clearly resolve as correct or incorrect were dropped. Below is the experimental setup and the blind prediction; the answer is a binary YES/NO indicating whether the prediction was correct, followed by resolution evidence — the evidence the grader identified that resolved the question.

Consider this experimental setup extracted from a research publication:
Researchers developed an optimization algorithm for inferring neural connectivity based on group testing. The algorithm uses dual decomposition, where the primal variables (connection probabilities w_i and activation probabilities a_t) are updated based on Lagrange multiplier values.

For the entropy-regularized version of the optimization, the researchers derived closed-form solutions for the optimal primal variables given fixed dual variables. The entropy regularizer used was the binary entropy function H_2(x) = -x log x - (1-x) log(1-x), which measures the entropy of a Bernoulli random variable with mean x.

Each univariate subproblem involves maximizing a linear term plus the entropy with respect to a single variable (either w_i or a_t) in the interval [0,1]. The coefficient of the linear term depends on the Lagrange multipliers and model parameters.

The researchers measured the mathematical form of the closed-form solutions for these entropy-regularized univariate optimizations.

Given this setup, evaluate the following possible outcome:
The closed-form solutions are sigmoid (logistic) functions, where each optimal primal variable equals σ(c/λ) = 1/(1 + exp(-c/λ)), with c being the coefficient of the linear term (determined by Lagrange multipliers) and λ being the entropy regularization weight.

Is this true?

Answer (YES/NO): NO